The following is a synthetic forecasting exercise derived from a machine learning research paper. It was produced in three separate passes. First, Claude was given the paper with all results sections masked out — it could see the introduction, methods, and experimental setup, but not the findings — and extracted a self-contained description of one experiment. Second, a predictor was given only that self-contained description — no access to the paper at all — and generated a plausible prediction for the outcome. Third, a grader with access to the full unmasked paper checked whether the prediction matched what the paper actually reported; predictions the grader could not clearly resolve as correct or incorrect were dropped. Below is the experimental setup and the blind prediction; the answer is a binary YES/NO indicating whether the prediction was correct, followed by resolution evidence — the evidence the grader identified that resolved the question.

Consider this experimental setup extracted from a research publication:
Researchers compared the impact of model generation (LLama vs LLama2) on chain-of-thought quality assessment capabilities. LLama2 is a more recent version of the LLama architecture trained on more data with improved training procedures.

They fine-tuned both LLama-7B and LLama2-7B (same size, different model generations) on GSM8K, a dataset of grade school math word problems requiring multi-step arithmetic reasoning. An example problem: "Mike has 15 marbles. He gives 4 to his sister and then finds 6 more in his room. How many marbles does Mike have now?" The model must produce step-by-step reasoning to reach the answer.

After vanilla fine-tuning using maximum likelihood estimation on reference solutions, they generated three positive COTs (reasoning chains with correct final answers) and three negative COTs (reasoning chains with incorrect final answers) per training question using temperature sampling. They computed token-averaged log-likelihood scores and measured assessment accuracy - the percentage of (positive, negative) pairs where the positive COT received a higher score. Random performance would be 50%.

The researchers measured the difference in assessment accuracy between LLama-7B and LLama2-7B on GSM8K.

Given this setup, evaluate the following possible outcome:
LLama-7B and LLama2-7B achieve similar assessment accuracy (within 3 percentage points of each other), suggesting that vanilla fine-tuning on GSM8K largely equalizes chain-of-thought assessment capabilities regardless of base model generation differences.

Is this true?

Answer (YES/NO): YES